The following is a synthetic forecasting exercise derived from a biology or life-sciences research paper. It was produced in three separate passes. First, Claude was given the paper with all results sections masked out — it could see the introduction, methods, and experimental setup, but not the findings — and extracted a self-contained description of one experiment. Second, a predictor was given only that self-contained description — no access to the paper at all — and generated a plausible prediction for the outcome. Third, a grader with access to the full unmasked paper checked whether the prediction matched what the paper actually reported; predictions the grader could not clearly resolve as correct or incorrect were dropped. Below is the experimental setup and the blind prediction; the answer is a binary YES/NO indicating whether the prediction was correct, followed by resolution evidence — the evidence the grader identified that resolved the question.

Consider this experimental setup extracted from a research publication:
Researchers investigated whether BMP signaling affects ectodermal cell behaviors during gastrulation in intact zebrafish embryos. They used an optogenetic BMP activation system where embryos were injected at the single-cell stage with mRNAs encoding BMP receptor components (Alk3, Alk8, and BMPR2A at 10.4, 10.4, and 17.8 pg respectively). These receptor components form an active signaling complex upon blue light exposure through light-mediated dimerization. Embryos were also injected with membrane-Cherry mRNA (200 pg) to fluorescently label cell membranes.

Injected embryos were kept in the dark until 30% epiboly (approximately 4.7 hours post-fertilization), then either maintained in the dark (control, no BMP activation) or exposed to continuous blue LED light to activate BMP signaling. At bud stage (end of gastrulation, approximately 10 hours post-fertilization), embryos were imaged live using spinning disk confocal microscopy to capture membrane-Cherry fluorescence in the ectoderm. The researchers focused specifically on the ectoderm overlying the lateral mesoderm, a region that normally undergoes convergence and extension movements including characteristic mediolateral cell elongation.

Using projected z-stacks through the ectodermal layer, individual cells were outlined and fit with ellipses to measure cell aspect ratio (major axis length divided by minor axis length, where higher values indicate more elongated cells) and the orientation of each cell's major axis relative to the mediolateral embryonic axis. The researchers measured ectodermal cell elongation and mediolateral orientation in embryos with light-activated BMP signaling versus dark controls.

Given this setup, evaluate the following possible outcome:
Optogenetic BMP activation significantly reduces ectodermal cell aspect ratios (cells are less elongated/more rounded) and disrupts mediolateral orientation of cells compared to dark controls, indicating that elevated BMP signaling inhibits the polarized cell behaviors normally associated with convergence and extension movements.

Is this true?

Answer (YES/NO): NO